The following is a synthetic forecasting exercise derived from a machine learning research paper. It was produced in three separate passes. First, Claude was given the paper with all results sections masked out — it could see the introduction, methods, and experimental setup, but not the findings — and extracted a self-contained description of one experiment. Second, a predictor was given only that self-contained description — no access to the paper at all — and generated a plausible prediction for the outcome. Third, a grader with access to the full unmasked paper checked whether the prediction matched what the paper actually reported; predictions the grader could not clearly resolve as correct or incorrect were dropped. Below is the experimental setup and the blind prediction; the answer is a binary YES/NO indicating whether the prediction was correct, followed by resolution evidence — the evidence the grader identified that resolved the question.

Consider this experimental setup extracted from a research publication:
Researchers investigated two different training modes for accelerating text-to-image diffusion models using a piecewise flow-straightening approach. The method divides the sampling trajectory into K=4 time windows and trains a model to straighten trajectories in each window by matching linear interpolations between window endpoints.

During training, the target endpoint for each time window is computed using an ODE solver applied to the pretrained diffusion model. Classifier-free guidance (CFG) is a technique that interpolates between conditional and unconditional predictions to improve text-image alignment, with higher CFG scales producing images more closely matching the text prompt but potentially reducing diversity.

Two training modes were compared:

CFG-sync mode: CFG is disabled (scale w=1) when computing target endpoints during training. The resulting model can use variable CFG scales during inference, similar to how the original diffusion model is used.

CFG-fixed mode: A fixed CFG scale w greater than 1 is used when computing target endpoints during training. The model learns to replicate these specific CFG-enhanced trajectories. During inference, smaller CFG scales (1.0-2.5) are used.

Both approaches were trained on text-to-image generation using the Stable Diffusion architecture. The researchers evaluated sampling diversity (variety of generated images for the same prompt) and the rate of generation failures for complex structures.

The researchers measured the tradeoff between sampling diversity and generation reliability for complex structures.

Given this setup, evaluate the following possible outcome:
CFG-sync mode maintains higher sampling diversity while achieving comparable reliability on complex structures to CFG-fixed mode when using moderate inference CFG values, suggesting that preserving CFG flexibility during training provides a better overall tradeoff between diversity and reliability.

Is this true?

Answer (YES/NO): NO